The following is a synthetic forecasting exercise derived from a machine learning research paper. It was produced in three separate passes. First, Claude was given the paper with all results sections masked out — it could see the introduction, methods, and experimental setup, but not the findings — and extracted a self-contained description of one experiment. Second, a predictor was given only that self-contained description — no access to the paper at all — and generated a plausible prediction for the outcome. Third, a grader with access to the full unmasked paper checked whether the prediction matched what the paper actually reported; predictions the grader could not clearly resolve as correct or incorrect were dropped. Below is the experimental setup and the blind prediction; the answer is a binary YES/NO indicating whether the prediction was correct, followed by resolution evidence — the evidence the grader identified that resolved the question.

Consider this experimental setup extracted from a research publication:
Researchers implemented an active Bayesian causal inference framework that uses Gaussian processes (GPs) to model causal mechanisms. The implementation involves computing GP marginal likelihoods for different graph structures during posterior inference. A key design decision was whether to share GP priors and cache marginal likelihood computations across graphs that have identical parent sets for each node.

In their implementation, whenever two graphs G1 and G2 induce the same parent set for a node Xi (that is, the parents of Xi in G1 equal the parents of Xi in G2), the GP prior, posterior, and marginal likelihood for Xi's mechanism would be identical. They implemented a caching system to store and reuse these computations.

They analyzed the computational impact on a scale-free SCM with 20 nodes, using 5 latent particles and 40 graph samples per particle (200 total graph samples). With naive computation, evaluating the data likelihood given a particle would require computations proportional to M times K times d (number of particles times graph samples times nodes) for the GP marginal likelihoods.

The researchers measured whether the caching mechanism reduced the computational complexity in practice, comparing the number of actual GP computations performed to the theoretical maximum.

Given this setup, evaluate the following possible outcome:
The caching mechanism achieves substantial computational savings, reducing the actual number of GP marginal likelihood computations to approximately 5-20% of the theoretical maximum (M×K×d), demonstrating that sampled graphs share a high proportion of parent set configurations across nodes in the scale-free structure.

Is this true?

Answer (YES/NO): NO